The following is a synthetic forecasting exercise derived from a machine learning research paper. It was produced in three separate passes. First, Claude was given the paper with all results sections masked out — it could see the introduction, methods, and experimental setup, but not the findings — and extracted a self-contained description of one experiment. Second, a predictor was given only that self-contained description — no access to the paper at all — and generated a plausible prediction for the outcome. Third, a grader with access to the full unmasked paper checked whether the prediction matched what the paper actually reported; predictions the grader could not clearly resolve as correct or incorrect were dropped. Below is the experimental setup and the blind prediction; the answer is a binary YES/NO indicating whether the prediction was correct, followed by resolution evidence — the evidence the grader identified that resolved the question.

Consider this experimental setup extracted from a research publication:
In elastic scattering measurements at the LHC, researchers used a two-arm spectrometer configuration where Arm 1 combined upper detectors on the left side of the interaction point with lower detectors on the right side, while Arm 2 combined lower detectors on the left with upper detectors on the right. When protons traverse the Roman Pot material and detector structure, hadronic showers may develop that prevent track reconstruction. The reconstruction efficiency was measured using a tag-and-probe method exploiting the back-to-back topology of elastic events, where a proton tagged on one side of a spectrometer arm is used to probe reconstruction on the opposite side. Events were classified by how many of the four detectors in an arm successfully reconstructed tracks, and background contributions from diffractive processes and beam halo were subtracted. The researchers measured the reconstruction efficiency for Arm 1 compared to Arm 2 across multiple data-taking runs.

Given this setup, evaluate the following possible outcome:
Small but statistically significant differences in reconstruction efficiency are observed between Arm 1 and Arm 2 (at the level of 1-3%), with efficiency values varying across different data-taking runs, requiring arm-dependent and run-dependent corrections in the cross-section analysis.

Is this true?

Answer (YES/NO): YES